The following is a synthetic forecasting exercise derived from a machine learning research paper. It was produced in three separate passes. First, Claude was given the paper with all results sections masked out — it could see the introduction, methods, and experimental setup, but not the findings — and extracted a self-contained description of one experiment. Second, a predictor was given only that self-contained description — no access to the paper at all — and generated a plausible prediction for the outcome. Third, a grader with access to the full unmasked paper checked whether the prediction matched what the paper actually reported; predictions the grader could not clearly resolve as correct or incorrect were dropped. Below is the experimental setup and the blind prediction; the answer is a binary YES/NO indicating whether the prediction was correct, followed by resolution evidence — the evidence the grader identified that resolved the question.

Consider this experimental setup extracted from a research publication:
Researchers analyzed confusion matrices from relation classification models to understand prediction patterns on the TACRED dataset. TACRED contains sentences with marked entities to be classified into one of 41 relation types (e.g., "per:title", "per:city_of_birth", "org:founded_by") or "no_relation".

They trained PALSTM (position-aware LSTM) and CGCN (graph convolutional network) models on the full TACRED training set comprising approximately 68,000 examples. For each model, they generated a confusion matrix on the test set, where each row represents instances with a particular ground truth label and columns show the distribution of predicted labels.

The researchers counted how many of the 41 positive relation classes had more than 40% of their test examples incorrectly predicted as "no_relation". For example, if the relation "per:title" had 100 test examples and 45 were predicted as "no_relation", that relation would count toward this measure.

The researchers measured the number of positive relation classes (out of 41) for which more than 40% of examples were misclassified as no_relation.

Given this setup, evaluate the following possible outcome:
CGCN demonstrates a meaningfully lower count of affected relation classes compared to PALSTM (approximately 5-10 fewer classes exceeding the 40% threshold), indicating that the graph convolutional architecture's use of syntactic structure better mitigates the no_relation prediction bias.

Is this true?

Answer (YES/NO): NO